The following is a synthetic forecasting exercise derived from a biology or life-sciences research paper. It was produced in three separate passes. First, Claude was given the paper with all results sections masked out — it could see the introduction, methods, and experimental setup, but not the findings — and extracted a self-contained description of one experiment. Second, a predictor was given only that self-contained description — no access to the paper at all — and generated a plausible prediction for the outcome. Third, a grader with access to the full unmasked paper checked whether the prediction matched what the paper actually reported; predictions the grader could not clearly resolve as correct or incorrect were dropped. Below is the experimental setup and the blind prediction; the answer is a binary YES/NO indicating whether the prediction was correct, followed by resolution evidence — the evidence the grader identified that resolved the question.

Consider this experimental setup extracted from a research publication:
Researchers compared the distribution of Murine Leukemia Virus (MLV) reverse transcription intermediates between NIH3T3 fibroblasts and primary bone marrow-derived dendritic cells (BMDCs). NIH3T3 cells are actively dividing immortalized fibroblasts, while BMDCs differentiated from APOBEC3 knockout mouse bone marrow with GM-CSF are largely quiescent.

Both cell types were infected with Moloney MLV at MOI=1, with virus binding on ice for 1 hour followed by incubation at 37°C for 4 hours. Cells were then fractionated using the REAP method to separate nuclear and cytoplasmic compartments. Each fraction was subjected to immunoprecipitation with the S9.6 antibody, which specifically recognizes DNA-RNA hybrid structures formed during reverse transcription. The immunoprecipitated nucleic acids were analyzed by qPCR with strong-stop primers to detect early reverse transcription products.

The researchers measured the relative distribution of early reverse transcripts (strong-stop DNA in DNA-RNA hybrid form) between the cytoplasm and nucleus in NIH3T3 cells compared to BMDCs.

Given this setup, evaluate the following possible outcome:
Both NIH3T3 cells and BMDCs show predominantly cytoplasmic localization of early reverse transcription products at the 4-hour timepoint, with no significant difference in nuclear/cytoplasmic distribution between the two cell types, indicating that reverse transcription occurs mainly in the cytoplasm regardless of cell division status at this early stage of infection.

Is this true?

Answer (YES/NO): NO